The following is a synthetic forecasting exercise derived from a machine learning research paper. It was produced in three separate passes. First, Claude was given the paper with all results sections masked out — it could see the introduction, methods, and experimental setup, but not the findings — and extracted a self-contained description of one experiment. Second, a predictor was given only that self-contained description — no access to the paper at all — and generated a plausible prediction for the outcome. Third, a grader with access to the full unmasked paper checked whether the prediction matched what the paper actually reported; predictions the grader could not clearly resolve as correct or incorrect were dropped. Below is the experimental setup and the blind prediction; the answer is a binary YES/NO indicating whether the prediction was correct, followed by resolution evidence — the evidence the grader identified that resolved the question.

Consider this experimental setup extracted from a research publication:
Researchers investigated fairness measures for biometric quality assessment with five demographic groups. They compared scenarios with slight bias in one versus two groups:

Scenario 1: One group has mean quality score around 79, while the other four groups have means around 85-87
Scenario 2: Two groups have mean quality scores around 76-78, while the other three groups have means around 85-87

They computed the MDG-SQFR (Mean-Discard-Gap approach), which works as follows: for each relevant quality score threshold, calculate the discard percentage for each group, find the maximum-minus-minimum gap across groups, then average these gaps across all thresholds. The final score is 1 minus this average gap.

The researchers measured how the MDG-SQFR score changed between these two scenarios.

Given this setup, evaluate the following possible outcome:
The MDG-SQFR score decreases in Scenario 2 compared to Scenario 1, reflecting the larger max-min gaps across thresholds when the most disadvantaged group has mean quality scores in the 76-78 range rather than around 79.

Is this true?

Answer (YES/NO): YES